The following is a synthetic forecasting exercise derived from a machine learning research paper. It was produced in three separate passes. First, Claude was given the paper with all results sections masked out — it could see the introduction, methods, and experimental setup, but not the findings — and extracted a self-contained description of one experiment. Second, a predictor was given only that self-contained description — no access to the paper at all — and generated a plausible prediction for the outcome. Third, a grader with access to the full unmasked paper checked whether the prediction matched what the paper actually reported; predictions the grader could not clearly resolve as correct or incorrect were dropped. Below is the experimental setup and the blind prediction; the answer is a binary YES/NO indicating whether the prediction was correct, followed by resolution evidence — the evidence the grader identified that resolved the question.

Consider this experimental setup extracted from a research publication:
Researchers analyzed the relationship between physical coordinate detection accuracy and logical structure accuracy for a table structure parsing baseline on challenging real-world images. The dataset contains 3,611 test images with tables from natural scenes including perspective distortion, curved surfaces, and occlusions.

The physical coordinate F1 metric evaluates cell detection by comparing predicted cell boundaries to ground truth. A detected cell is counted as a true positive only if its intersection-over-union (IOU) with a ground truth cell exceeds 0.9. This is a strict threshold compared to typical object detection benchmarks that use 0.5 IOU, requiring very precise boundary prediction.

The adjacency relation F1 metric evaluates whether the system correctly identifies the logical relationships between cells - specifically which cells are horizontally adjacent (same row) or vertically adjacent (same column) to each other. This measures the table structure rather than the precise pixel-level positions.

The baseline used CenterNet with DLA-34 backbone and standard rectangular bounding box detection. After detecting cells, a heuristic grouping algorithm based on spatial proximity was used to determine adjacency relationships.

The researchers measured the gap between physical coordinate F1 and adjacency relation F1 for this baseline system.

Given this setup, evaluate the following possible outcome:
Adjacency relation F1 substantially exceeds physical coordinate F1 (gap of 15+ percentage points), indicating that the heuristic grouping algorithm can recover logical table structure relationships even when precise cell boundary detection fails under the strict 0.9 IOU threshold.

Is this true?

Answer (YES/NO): NO